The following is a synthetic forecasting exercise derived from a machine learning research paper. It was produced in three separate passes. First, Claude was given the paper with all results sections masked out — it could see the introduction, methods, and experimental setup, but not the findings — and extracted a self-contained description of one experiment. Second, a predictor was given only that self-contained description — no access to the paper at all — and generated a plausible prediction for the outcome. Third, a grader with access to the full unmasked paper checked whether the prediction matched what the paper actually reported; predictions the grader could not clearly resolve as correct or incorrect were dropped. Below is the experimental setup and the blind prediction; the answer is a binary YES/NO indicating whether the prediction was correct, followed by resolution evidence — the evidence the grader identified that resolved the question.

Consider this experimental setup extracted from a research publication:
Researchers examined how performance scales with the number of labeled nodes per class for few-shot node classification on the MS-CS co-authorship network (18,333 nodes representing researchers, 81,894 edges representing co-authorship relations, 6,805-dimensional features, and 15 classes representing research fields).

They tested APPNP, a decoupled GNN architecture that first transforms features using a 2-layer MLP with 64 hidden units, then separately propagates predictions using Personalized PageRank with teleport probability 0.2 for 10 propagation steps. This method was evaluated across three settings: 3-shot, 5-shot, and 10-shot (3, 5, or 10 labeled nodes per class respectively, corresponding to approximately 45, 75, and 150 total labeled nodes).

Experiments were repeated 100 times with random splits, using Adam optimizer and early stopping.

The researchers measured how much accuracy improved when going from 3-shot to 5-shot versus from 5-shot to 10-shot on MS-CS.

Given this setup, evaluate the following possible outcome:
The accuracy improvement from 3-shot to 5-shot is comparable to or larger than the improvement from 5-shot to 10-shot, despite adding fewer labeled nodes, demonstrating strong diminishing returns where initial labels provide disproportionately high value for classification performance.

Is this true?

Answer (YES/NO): YES